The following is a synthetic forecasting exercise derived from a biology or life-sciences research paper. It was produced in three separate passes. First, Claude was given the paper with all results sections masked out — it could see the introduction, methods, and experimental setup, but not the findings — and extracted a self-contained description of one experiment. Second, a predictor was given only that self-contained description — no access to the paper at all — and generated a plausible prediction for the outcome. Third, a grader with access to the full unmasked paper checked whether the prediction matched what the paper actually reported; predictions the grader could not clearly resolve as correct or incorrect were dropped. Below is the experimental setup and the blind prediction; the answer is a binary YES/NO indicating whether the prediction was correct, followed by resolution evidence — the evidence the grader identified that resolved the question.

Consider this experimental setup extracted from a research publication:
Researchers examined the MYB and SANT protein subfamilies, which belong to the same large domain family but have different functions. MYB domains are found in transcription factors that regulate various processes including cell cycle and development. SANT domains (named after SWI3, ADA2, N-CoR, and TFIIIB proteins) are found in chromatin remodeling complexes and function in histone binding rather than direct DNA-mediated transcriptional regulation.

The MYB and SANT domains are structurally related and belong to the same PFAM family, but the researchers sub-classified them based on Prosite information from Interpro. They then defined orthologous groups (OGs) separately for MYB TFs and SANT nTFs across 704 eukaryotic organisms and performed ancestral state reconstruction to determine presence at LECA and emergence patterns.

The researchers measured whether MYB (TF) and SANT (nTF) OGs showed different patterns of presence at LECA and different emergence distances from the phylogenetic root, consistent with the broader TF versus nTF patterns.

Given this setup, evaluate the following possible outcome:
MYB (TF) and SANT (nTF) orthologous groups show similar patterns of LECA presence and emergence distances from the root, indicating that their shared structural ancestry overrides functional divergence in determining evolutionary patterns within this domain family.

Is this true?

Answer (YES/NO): YES